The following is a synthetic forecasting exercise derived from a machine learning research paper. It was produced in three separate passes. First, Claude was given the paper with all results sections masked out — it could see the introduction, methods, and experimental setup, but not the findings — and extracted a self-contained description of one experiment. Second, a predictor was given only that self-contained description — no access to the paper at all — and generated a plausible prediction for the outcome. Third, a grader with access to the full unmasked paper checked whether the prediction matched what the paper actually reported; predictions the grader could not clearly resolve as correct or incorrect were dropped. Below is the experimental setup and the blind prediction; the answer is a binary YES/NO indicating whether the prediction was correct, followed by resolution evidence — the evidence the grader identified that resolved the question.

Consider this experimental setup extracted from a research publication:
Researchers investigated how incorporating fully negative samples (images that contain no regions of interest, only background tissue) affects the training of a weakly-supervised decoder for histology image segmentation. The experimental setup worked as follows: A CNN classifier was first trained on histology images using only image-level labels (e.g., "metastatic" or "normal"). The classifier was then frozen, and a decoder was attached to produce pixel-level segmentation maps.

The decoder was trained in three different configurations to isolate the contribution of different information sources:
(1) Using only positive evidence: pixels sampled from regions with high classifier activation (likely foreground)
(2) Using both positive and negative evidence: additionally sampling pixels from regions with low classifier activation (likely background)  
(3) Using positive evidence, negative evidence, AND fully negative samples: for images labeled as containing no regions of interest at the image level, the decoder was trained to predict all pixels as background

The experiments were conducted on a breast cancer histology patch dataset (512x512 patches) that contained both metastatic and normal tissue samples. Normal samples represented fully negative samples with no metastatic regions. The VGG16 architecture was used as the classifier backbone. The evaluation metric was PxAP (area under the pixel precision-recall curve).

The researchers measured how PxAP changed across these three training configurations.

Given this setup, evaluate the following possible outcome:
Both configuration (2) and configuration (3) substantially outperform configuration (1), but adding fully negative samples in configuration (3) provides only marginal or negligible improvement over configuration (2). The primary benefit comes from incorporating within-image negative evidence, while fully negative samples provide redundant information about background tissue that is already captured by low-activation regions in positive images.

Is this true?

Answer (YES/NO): NO